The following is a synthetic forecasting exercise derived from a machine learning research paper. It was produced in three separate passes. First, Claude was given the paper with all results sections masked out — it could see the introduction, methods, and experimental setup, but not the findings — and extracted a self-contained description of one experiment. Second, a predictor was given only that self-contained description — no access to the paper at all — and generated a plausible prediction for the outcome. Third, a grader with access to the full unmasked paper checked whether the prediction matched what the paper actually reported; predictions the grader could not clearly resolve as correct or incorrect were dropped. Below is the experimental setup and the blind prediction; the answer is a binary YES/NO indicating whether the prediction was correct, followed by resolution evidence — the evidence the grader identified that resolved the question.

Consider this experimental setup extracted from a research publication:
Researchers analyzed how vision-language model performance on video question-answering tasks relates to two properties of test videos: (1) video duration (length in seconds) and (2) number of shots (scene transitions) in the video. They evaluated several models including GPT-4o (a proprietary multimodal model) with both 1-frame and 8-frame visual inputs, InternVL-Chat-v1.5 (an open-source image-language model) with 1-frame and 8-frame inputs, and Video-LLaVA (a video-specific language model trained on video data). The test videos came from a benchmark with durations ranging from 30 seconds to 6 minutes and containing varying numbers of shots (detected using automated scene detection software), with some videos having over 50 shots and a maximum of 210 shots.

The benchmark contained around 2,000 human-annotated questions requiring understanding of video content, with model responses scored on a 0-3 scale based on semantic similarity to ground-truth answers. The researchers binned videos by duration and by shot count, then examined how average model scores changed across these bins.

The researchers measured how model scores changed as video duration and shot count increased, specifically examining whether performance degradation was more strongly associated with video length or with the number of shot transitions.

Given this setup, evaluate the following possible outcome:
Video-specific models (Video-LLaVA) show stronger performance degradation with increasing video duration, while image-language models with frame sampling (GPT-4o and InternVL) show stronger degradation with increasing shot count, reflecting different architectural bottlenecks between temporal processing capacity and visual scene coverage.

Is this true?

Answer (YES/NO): NO